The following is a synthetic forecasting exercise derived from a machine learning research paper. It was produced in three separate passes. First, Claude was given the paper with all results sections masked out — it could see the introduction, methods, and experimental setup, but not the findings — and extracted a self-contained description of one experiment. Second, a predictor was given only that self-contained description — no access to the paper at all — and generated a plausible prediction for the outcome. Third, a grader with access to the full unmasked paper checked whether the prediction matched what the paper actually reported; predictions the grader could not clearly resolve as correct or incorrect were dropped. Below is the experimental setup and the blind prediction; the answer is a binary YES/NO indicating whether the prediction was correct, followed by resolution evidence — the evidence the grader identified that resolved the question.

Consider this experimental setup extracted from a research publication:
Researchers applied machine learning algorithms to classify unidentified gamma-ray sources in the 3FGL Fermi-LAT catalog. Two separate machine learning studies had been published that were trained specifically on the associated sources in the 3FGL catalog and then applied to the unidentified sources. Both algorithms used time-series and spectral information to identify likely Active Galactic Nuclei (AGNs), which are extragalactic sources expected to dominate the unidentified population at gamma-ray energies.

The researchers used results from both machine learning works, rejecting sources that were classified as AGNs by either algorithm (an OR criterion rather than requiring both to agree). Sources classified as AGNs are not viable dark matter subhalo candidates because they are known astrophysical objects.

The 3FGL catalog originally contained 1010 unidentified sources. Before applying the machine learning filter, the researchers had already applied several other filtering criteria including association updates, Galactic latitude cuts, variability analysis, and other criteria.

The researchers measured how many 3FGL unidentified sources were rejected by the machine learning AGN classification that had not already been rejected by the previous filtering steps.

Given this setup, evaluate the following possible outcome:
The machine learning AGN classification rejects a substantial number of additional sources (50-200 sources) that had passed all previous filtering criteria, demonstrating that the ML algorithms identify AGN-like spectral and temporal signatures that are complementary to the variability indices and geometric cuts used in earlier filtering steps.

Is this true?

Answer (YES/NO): YES